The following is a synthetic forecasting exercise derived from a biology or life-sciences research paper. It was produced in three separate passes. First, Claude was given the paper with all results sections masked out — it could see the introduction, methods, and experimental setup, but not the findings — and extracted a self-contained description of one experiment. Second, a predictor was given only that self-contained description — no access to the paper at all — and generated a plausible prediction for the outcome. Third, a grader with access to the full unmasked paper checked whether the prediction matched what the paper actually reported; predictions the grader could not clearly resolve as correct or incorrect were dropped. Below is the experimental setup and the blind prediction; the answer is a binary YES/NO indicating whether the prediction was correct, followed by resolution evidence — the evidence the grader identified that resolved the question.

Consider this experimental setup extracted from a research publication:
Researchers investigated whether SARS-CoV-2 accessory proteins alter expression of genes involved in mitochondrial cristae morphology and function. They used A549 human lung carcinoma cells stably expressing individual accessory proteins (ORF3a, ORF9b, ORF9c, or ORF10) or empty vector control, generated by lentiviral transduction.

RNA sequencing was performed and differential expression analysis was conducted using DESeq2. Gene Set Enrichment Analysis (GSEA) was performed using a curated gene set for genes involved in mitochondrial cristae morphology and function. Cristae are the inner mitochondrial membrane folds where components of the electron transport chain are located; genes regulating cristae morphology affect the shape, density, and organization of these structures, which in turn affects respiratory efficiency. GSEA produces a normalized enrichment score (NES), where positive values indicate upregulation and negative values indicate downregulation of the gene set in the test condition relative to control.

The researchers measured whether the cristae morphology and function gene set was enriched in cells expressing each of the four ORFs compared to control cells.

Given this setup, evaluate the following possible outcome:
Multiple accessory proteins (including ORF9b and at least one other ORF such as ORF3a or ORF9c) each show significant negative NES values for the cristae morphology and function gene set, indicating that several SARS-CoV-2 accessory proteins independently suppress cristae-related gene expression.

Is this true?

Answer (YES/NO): NO